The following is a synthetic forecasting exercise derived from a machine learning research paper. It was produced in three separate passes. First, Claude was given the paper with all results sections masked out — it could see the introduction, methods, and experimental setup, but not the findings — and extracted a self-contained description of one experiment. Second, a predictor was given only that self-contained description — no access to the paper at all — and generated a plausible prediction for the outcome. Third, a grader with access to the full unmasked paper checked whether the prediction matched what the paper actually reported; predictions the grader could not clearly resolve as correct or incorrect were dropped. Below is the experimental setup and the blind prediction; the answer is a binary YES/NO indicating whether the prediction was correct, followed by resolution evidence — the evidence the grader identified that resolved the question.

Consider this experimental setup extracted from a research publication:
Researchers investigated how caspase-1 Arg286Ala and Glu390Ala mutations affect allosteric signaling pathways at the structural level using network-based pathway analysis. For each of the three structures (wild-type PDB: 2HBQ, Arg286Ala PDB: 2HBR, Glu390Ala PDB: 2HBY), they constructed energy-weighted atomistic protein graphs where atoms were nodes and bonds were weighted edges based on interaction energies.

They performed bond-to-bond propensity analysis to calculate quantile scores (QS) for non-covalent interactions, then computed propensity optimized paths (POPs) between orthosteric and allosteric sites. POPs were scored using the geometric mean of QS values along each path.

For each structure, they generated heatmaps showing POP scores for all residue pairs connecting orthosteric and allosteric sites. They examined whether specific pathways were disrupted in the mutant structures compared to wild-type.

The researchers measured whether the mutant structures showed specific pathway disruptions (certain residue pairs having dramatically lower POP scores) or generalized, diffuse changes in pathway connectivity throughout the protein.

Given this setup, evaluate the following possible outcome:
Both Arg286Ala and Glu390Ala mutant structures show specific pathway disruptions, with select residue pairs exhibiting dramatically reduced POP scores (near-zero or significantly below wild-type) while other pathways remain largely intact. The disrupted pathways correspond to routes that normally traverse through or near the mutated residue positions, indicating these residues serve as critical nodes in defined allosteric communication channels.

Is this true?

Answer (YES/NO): NO